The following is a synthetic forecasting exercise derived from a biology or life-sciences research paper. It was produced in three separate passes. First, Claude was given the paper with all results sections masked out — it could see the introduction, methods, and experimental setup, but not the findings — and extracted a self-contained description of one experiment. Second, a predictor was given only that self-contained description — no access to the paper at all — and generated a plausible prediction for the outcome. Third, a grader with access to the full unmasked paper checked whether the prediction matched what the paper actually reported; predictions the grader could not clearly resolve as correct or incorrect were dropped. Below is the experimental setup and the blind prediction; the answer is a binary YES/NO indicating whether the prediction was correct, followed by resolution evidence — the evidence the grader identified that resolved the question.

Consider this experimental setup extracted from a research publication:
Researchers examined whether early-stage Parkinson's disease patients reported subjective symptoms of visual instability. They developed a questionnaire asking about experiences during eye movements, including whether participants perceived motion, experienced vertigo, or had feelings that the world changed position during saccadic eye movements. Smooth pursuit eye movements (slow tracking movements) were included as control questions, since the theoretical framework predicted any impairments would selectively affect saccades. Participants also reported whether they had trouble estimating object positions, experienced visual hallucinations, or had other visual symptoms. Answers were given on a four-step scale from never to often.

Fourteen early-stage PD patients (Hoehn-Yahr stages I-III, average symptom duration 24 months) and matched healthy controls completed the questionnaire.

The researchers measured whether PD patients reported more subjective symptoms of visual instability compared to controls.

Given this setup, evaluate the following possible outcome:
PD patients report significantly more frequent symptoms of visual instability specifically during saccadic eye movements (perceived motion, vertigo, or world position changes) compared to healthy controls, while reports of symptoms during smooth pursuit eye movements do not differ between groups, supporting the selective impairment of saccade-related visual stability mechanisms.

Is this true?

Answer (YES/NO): NO